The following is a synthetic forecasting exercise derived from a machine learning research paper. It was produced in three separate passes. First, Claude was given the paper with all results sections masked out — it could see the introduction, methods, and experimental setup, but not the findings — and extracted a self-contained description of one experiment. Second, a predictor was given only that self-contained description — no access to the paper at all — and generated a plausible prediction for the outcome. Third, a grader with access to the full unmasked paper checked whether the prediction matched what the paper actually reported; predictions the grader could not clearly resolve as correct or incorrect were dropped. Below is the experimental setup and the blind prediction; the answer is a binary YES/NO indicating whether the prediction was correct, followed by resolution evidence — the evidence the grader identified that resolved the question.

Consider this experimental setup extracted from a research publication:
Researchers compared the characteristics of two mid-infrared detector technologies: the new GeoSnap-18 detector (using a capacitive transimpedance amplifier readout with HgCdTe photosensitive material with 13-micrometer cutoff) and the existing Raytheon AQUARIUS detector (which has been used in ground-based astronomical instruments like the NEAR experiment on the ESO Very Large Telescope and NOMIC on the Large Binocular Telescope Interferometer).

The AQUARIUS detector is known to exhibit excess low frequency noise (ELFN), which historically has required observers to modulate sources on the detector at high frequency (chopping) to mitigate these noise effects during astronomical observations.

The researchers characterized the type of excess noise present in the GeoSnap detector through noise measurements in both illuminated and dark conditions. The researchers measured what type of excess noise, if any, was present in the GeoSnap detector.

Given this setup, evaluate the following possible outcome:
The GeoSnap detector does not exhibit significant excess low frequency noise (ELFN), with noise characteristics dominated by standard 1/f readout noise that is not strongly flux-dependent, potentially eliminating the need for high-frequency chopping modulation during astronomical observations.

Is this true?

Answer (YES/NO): NO